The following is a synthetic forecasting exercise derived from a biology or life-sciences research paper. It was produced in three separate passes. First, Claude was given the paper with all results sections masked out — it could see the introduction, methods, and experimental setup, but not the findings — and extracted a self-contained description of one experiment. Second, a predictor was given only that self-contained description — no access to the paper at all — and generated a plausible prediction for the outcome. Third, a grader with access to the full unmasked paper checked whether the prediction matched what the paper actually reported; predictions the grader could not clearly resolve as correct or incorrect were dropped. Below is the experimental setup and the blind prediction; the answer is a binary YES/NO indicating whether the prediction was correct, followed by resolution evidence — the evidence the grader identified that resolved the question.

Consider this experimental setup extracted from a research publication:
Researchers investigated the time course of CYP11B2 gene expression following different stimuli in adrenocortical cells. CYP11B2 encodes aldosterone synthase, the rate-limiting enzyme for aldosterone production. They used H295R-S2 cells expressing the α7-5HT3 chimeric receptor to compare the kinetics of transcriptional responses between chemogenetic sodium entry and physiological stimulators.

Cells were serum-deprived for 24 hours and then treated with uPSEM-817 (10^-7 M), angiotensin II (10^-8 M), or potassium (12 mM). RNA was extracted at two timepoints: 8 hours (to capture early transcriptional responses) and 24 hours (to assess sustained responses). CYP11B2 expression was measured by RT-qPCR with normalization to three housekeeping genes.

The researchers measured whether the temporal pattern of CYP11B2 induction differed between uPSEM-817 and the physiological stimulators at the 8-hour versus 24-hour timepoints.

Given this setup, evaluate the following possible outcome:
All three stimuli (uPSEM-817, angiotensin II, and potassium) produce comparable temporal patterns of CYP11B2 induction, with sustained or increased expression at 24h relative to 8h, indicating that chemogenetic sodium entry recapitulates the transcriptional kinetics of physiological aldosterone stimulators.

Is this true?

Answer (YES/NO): NO